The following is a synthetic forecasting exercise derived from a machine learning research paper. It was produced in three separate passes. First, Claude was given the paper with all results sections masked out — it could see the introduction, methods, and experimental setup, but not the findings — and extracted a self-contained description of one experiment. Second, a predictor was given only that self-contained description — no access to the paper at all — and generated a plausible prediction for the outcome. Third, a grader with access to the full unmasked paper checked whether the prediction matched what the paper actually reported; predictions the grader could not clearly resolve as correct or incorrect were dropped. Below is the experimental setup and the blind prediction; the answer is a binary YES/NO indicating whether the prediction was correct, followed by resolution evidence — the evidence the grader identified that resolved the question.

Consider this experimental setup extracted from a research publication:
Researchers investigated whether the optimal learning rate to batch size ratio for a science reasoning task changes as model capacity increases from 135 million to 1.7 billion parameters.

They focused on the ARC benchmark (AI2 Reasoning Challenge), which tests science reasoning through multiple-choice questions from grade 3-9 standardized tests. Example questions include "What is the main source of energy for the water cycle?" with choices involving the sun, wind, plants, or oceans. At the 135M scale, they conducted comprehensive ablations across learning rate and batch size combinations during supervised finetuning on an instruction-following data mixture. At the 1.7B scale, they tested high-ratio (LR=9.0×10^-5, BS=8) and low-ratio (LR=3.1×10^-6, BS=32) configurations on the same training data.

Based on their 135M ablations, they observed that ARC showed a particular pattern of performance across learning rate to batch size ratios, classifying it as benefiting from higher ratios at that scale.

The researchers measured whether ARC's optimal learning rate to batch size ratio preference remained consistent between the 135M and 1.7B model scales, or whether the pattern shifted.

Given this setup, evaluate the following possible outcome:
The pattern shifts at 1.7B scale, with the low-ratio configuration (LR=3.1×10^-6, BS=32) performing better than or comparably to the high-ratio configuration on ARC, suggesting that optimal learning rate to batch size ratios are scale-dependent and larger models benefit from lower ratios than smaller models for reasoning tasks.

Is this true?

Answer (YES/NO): YES